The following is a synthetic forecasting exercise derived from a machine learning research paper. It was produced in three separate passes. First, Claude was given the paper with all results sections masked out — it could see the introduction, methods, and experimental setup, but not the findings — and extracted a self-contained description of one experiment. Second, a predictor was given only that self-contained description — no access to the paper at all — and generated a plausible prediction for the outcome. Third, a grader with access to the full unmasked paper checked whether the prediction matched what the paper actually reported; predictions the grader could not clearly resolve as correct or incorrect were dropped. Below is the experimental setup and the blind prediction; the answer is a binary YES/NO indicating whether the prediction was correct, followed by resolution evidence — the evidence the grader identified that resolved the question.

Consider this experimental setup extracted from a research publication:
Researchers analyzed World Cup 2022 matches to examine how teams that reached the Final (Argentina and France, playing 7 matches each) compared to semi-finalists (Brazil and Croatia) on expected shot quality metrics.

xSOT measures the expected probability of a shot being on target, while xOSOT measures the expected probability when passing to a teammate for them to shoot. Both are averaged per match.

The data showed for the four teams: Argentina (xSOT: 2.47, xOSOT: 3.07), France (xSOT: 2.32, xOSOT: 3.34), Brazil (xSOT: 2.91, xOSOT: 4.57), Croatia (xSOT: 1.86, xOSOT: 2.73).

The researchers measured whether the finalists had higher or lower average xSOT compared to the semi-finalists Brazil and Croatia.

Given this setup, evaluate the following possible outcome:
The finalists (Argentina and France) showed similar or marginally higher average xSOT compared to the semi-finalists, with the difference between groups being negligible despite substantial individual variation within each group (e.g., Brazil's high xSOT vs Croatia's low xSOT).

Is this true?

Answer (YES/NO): YES